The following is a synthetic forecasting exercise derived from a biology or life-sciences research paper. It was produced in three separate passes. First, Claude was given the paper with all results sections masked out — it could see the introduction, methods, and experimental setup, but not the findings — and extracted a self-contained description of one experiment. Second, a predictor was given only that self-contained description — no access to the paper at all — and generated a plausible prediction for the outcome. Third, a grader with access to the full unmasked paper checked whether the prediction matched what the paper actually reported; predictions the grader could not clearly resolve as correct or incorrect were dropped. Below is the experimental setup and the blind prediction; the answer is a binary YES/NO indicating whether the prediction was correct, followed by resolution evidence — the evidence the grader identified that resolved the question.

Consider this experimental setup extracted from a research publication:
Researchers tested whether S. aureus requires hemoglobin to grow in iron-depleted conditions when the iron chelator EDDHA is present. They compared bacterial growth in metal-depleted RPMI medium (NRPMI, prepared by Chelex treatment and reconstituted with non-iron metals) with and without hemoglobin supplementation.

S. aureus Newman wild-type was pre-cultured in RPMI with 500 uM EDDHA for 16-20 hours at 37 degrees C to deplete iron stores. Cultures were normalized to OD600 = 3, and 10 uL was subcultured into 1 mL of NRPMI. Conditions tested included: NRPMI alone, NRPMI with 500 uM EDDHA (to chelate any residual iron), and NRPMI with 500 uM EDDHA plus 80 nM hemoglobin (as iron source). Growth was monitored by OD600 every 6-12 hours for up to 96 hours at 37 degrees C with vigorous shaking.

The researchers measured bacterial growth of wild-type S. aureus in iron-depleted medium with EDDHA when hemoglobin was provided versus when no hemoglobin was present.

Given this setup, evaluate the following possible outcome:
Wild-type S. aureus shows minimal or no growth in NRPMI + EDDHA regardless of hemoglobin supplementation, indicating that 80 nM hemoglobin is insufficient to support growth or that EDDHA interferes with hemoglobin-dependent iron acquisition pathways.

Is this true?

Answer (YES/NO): NO